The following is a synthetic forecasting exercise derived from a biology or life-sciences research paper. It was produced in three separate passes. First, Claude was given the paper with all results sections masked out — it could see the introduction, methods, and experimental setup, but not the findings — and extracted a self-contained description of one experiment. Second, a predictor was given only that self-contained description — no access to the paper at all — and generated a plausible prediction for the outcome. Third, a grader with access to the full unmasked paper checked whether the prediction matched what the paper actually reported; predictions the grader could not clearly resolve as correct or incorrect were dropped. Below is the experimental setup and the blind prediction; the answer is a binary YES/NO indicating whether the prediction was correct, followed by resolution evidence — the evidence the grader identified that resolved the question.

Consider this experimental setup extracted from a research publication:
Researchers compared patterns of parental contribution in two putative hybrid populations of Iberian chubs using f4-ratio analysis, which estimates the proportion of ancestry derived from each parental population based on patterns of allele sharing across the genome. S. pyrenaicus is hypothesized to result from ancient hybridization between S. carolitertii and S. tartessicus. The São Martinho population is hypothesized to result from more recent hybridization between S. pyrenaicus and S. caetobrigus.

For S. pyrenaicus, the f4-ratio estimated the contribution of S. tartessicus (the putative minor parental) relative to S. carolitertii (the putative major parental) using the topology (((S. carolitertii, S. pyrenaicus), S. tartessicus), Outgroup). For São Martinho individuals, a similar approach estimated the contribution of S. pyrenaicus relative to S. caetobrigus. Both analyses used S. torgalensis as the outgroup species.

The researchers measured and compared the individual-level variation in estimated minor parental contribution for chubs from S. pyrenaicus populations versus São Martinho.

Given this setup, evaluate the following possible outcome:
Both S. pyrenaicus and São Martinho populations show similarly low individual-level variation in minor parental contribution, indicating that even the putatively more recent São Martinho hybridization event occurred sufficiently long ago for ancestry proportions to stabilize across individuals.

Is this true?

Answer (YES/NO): NO